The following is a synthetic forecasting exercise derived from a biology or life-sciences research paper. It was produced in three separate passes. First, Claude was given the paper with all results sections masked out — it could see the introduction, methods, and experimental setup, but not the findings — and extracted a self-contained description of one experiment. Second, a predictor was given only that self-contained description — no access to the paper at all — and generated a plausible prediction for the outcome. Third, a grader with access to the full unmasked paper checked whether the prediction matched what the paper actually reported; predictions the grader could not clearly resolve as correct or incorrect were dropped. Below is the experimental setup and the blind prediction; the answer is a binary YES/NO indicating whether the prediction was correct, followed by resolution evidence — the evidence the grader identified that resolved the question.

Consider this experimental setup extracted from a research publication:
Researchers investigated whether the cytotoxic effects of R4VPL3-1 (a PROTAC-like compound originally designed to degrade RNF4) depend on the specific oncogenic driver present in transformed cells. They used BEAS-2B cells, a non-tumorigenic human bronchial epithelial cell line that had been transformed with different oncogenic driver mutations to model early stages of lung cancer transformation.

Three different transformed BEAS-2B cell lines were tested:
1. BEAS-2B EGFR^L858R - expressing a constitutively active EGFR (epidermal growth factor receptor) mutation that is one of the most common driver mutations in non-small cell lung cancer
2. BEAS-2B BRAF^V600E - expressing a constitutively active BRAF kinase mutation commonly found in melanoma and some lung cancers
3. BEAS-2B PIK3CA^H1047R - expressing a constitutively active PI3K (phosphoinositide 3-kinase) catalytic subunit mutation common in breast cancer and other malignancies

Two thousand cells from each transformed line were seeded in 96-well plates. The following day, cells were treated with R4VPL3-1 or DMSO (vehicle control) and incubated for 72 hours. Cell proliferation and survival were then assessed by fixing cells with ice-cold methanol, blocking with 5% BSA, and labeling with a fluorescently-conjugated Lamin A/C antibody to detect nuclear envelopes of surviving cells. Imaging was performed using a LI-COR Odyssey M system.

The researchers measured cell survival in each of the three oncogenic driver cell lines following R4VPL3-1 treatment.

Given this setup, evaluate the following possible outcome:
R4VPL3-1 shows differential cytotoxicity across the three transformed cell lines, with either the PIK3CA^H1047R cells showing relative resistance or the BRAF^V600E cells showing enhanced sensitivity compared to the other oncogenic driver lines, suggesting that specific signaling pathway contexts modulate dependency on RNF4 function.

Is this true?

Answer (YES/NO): NO